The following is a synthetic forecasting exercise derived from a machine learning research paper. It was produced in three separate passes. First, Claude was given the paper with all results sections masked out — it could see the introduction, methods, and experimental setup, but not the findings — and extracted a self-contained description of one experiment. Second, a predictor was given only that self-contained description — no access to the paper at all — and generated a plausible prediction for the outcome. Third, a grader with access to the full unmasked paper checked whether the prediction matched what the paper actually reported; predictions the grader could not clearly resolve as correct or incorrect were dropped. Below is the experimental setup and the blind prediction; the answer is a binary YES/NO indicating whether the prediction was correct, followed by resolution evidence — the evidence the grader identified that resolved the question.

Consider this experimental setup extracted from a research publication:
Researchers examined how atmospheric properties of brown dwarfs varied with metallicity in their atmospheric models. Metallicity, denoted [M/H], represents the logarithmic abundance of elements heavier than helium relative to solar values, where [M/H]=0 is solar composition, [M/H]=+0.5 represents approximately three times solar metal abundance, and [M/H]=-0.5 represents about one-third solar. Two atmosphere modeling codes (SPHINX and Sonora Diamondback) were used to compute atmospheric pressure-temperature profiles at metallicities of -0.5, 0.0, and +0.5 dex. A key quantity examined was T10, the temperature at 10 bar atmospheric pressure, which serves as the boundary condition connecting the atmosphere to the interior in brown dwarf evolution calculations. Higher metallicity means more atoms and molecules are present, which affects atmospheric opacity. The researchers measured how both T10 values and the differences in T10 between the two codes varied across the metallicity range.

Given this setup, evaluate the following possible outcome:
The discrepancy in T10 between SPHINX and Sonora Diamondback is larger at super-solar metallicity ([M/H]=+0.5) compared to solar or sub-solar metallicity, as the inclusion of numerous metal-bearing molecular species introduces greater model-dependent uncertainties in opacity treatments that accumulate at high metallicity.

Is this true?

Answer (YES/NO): YES